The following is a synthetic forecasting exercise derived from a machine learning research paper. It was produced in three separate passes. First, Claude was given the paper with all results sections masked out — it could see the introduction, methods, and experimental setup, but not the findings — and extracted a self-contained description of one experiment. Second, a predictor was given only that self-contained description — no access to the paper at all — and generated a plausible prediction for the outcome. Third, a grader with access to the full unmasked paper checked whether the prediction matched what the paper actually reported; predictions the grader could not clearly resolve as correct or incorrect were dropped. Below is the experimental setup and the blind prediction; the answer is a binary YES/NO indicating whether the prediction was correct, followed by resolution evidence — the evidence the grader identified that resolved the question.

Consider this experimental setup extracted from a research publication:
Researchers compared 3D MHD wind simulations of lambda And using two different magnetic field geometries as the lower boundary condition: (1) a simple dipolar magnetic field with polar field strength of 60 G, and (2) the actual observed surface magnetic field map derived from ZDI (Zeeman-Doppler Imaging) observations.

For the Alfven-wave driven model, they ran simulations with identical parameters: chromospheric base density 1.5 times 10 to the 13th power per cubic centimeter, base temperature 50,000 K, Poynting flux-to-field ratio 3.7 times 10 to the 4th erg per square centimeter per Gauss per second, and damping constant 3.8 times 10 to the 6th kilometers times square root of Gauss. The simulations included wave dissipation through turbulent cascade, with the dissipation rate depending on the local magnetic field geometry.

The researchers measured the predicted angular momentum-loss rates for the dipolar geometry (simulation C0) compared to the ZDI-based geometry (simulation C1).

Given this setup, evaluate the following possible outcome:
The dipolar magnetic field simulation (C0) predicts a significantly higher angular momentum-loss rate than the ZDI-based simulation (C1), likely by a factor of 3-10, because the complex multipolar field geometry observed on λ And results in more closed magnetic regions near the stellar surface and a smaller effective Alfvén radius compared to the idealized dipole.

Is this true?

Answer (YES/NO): YES